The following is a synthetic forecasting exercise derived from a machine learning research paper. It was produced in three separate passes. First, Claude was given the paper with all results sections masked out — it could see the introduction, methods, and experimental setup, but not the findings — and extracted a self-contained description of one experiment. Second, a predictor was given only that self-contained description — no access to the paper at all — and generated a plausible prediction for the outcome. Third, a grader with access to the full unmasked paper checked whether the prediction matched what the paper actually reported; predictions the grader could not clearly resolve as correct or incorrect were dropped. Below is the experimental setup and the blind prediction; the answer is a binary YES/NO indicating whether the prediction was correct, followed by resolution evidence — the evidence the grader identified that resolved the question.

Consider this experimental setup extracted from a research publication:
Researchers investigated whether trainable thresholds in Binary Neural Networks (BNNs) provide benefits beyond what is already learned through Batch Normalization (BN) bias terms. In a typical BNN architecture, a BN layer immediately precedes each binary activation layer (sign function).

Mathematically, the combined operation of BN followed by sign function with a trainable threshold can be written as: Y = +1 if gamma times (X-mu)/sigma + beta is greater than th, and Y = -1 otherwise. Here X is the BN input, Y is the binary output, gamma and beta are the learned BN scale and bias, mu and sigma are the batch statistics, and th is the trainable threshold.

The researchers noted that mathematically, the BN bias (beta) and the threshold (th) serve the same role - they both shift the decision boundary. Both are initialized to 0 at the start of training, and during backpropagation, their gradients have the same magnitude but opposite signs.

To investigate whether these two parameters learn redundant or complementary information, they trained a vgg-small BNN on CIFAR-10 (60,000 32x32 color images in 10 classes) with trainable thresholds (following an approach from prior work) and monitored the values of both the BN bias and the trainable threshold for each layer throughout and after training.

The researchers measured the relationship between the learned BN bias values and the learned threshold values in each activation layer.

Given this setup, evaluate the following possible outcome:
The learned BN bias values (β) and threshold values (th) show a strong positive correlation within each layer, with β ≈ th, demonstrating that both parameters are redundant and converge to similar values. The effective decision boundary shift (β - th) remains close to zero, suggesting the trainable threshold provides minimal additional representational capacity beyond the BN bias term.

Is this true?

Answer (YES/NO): NO